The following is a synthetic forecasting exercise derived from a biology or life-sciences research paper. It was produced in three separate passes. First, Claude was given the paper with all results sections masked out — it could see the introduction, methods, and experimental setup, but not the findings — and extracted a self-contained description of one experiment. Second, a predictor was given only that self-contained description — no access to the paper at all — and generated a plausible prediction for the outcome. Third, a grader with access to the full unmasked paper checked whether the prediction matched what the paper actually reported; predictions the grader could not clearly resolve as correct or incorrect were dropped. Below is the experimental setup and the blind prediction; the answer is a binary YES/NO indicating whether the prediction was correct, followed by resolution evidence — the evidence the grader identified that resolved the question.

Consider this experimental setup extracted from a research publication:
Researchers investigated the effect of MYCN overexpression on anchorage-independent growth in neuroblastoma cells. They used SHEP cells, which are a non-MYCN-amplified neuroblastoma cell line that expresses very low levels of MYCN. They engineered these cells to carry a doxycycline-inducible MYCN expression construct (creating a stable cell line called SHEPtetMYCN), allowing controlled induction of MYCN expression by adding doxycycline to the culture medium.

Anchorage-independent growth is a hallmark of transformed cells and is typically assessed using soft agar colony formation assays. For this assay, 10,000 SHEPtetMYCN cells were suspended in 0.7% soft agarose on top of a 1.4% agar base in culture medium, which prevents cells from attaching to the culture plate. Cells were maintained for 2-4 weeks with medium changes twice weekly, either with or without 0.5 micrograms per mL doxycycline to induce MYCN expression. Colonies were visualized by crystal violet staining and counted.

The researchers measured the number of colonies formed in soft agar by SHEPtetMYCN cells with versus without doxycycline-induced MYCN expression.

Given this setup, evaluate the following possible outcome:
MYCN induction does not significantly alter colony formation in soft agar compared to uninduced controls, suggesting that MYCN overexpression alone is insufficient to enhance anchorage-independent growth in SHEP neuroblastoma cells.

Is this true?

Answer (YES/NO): NO